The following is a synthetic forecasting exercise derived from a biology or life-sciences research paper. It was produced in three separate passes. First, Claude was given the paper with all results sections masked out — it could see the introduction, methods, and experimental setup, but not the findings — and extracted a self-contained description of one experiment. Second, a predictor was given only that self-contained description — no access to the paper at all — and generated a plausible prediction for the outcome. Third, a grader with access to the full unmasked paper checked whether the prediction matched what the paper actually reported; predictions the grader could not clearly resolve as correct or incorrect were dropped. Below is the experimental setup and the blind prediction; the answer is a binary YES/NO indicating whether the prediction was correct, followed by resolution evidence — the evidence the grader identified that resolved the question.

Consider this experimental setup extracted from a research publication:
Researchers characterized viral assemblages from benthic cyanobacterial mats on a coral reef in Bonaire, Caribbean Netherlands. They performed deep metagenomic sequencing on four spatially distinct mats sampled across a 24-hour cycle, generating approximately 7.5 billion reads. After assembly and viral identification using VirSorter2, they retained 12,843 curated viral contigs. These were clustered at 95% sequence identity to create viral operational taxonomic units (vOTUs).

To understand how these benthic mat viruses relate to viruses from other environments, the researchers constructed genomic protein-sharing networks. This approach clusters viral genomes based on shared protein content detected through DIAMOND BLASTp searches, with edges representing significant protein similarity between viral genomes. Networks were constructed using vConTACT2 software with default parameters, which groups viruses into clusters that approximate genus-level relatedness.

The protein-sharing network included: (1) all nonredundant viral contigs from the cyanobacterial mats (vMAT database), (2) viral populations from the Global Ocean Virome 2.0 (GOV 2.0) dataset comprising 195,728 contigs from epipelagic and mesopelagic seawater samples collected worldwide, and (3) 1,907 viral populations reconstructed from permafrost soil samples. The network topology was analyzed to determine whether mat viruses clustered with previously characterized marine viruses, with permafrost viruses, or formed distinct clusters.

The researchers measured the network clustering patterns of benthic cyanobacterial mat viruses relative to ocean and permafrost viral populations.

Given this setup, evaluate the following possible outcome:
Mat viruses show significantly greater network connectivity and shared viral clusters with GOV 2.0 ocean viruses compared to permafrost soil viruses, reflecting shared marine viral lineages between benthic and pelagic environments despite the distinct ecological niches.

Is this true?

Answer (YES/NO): YES